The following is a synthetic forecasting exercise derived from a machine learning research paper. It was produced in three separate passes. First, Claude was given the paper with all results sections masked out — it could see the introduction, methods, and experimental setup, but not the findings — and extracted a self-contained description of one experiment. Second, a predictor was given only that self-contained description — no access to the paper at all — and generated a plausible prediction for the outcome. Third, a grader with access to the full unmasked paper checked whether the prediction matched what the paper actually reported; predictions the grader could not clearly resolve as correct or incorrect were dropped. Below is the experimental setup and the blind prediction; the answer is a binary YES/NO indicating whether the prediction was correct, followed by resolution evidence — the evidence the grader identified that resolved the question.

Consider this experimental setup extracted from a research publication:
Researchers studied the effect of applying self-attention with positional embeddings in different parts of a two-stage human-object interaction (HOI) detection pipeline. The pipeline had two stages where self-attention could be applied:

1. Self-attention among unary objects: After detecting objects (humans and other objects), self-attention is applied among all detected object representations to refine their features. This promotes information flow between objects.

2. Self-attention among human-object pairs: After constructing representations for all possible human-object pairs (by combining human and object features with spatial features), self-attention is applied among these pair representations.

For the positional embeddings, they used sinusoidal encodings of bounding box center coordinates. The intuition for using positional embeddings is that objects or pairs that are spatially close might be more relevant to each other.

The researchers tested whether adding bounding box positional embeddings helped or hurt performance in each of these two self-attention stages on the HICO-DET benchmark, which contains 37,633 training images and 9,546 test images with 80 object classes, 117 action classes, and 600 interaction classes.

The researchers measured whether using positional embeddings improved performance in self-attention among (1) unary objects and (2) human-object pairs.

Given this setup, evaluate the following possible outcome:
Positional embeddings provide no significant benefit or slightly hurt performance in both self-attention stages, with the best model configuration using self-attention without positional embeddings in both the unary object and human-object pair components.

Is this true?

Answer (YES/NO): NO